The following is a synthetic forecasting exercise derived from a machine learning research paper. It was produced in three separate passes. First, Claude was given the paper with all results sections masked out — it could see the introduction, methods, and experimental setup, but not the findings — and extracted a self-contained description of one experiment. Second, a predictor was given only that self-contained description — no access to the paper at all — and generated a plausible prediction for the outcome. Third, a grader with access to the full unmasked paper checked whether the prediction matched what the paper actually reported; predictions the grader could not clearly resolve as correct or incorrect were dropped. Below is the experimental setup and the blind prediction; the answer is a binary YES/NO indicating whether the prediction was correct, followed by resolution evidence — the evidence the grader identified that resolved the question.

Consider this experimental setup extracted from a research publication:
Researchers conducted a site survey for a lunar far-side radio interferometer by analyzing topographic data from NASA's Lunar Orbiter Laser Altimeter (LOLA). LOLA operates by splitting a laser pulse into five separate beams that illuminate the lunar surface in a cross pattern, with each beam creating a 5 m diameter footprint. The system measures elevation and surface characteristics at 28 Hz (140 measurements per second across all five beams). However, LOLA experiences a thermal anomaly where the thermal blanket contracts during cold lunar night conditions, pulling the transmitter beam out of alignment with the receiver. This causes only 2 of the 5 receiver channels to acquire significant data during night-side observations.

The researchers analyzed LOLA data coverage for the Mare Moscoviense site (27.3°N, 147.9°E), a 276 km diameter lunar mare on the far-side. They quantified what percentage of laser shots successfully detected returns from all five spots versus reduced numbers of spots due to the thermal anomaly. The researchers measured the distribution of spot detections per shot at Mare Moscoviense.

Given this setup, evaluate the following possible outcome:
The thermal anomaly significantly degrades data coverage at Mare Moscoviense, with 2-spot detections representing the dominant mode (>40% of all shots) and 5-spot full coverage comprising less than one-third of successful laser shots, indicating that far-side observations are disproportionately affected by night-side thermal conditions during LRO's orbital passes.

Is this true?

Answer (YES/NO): NO